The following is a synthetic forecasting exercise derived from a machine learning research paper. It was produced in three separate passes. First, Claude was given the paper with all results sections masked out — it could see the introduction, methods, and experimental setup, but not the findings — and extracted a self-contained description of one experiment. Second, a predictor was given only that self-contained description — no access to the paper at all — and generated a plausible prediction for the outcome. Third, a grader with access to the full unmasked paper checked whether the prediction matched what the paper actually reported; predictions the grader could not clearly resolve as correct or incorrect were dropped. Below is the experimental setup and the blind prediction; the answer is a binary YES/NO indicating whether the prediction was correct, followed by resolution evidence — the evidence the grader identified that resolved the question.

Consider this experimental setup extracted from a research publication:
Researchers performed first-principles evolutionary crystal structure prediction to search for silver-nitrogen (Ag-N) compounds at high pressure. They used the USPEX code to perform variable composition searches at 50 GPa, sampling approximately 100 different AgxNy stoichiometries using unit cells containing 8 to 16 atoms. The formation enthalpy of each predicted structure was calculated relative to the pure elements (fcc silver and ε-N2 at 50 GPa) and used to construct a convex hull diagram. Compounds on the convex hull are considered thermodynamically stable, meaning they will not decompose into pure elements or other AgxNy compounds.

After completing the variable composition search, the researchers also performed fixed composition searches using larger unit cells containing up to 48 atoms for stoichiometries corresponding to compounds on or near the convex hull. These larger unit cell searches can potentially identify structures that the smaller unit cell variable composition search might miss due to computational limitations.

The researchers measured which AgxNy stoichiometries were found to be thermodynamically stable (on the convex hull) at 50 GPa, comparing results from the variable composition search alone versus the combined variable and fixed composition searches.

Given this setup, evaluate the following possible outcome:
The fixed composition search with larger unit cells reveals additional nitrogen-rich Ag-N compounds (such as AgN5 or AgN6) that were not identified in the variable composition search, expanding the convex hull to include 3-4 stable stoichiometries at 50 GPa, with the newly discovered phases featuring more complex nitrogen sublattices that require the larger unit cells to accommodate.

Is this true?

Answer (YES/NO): NO